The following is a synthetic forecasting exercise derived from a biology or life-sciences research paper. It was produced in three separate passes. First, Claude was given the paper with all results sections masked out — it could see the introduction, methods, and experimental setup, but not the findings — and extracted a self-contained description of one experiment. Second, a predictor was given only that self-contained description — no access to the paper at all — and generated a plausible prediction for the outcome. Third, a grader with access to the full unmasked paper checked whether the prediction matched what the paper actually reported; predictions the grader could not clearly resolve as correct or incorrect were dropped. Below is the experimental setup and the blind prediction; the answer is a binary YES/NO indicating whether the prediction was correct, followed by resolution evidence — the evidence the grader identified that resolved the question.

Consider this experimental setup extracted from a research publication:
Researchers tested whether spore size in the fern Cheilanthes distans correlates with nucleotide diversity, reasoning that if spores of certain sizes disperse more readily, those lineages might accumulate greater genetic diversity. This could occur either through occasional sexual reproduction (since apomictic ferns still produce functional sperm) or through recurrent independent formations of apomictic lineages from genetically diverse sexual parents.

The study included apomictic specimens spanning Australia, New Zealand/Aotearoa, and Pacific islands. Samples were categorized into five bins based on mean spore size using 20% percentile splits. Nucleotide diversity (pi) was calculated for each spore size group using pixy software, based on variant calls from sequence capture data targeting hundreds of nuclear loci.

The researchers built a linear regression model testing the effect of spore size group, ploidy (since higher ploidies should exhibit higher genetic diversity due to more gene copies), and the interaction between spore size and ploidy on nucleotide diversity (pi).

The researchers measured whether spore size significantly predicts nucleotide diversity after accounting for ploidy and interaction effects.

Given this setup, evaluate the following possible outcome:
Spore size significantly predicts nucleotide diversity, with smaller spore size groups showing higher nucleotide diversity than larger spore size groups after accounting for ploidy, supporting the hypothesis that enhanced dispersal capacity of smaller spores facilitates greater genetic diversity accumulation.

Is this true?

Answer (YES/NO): NO